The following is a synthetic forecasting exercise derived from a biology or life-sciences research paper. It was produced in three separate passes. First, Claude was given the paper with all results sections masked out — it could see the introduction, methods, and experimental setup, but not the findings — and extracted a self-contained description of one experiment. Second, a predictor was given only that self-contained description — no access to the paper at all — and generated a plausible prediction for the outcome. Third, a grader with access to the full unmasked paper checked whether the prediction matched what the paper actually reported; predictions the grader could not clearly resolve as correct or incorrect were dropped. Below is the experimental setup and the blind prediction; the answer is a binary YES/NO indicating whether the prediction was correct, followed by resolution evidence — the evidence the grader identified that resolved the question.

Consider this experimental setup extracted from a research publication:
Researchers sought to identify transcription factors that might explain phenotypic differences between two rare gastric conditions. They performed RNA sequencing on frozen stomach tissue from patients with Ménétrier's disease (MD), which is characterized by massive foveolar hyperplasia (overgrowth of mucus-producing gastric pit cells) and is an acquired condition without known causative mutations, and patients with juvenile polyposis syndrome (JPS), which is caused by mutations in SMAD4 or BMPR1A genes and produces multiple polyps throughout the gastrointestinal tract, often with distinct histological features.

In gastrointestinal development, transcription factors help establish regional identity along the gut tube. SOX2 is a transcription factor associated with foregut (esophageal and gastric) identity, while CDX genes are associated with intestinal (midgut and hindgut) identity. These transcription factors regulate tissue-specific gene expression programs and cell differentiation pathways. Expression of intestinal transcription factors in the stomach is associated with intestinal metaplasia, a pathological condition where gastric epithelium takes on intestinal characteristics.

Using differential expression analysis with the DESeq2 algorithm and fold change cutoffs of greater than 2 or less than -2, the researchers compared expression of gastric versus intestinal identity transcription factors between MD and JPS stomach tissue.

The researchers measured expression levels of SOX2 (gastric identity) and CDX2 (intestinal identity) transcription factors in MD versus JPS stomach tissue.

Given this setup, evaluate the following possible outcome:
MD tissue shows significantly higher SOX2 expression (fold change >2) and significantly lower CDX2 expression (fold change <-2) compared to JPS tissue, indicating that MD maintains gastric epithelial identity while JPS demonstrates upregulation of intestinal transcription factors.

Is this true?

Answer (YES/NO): NO